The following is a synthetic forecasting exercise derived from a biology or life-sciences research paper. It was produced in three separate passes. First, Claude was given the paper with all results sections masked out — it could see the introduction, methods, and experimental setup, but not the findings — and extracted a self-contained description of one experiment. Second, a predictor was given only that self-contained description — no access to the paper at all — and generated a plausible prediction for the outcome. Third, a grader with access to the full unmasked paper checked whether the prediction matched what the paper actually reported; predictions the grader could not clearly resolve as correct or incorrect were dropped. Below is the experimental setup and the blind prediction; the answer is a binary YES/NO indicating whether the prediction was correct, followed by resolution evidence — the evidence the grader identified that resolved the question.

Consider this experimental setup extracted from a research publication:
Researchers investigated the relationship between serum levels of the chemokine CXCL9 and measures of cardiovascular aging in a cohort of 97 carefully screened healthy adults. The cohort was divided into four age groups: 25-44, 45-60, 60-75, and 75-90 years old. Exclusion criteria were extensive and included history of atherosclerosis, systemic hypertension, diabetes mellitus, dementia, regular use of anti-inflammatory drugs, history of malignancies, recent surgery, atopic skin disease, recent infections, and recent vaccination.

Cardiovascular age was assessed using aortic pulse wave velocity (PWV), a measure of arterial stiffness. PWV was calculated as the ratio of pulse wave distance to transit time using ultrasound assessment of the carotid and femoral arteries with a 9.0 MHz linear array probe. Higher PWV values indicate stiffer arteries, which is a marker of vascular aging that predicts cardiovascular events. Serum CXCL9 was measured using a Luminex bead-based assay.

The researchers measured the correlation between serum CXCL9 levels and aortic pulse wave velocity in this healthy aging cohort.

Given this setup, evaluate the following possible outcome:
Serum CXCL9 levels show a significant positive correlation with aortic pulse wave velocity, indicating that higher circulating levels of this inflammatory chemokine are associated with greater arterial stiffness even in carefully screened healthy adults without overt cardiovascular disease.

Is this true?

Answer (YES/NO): YES